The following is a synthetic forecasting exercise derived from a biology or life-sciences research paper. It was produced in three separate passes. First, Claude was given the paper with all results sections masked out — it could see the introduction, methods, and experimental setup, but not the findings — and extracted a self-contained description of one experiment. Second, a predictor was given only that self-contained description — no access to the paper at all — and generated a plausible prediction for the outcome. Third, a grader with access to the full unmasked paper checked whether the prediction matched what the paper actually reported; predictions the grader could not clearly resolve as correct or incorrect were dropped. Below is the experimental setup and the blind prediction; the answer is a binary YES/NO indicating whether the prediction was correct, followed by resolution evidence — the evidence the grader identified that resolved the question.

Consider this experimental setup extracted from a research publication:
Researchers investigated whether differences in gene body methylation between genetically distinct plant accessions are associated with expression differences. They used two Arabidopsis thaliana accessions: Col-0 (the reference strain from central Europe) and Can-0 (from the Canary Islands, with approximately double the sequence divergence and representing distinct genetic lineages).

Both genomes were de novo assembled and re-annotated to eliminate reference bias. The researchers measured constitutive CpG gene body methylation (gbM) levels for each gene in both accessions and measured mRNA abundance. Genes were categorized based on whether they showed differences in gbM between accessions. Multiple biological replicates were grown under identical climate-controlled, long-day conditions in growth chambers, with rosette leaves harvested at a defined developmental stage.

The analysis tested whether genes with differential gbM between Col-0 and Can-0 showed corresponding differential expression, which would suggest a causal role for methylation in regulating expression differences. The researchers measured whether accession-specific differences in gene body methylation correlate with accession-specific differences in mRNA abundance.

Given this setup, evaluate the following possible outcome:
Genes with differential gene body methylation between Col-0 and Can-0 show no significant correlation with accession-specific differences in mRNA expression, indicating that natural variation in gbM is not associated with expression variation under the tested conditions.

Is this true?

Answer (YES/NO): NO